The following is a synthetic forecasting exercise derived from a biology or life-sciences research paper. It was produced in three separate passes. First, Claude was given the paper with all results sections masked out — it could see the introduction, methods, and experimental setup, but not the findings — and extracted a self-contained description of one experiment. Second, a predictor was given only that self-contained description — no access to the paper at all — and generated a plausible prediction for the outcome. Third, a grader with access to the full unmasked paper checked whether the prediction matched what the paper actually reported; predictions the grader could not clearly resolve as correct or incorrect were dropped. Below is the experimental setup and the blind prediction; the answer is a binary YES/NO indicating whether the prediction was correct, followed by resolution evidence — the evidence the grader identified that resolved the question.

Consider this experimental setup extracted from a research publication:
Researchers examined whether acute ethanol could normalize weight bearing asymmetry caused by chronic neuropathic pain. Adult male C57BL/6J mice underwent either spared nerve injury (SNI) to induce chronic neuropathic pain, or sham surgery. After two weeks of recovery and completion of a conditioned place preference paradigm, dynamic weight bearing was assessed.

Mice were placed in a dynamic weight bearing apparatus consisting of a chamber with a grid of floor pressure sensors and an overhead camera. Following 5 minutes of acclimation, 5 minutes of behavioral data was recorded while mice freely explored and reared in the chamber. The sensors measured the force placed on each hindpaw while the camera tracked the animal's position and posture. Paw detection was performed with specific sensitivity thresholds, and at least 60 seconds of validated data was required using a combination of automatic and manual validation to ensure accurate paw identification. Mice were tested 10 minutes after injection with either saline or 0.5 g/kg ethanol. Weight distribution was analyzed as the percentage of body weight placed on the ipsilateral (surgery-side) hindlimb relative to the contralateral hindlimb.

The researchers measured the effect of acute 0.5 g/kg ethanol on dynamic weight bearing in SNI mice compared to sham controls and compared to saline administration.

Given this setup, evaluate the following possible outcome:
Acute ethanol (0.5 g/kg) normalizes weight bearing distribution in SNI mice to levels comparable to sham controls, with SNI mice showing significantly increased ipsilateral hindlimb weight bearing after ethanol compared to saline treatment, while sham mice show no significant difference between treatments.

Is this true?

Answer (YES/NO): NO